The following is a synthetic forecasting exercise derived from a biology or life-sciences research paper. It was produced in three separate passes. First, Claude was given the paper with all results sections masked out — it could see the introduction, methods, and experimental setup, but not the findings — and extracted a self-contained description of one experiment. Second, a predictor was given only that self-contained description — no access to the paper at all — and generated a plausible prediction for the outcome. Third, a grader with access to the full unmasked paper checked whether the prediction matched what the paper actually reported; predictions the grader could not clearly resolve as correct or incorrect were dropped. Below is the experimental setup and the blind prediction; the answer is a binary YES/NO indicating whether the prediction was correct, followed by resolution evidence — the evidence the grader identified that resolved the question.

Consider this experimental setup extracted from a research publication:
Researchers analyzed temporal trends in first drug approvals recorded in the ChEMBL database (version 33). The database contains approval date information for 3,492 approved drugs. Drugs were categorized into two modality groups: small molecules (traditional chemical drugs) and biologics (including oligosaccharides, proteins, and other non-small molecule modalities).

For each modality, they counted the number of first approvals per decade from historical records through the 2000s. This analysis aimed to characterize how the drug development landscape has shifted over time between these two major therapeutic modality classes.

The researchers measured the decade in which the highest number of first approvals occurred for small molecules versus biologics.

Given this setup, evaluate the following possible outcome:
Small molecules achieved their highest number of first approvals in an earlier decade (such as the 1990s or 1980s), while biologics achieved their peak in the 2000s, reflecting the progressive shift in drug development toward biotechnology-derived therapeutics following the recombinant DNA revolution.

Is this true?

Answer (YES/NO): YES